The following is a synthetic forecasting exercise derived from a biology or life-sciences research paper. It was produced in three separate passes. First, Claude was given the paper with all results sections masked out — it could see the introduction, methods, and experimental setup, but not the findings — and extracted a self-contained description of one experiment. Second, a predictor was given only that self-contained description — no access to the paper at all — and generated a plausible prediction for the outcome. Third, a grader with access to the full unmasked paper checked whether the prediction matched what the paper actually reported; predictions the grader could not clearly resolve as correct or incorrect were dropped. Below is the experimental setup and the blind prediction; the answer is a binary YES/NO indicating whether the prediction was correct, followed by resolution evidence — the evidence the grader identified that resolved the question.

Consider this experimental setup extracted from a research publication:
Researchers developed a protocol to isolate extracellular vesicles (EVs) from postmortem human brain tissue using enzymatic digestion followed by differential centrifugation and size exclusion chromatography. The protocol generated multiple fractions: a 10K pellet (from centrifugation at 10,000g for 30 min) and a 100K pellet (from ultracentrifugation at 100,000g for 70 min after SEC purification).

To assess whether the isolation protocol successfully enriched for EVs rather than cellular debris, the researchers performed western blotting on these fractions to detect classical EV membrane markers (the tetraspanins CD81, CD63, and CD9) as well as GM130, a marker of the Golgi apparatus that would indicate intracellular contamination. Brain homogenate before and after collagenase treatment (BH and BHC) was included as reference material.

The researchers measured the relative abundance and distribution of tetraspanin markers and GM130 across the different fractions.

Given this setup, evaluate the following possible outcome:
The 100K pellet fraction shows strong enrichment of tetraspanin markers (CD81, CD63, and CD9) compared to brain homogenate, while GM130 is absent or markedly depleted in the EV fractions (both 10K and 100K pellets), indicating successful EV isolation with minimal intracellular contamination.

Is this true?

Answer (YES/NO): NO